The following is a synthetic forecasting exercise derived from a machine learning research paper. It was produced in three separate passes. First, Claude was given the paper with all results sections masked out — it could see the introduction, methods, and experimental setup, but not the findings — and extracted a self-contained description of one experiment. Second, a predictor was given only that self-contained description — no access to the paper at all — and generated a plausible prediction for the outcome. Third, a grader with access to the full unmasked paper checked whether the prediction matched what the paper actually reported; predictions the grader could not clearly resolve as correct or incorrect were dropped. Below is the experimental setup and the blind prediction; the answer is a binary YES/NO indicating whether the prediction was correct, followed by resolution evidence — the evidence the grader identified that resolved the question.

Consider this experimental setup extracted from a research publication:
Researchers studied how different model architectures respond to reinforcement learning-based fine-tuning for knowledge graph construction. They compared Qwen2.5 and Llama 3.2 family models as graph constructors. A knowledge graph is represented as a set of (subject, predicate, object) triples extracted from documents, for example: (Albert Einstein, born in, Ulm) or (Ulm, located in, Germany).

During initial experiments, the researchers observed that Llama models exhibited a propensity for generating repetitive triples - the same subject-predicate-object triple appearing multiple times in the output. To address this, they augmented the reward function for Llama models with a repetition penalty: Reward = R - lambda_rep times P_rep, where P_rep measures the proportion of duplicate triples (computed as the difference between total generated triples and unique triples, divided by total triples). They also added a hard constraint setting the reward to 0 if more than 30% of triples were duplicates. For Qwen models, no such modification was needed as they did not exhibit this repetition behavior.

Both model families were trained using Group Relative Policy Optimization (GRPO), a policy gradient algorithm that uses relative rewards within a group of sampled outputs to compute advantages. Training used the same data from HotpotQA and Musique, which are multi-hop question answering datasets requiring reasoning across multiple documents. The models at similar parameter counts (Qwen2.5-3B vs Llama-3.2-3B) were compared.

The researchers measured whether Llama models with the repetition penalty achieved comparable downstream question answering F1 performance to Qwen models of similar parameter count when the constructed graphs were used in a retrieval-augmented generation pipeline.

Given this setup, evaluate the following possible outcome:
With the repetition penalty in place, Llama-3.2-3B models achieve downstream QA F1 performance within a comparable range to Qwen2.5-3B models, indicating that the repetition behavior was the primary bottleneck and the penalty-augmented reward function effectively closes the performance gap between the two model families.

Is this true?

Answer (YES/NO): NO